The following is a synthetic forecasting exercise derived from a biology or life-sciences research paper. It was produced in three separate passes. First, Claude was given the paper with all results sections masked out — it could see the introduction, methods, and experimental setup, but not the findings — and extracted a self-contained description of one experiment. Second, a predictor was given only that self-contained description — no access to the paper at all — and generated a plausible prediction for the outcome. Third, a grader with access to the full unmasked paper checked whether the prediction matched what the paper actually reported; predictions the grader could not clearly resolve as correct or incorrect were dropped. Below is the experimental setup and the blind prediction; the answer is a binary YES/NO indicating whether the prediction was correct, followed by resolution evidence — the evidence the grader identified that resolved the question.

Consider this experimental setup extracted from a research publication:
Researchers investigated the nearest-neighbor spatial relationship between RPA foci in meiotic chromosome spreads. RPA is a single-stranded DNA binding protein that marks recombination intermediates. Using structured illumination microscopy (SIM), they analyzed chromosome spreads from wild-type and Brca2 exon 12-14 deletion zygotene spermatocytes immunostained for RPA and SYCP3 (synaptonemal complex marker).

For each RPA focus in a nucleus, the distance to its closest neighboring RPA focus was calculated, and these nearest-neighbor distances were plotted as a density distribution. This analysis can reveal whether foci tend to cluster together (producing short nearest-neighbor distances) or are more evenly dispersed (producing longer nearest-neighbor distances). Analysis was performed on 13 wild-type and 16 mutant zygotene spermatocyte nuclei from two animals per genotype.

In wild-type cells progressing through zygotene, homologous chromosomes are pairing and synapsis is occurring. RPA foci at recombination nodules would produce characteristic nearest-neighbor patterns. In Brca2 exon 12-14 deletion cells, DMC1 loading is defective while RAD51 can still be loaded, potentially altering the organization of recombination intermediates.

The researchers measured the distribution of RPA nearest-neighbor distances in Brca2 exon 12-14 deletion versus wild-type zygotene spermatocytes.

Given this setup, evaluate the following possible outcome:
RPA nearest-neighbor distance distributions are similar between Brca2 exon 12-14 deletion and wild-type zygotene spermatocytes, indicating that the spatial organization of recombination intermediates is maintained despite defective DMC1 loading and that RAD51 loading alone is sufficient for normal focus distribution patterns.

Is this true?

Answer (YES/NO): NO